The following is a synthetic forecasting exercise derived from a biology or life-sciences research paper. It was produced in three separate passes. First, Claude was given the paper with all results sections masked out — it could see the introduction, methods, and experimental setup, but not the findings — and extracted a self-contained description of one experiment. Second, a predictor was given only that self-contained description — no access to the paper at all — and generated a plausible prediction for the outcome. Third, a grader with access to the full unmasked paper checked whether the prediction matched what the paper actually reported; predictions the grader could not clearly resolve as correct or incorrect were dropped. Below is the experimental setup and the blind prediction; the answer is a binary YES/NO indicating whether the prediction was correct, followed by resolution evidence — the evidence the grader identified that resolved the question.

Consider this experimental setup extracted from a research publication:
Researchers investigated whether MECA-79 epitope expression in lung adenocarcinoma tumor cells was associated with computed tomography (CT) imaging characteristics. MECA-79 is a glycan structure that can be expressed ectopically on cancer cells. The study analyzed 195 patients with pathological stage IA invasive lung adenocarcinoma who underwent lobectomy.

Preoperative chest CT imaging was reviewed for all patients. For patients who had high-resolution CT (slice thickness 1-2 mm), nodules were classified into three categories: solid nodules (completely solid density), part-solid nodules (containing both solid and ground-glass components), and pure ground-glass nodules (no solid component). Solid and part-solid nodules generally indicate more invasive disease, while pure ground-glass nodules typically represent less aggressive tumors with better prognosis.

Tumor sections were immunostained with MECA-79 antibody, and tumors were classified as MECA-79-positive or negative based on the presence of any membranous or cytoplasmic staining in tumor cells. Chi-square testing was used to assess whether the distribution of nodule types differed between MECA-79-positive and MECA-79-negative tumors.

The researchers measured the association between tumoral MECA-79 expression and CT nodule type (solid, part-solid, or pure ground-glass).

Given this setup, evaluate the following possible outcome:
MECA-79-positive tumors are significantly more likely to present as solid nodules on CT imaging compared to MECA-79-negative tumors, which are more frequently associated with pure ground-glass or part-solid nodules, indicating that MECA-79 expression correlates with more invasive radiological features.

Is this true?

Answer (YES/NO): NO